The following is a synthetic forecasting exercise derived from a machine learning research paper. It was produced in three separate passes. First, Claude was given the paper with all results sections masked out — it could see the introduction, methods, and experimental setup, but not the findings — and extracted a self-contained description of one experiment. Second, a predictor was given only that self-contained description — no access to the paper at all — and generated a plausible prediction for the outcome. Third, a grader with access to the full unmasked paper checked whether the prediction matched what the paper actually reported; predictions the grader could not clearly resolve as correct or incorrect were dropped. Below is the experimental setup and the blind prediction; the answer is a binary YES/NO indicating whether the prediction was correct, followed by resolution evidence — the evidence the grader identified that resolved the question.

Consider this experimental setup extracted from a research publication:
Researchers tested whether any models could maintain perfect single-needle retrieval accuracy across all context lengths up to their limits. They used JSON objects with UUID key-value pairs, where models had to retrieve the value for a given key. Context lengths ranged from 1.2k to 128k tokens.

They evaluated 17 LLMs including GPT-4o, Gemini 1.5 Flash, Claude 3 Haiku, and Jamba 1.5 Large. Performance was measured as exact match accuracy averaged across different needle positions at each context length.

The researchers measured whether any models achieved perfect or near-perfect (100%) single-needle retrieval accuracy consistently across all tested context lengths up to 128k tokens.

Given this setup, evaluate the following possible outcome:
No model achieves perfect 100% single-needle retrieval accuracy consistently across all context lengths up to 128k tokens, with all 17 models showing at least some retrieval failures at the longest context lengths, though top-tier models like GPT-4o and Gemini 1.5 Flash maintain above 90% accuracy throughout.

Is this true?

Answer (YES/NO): NO